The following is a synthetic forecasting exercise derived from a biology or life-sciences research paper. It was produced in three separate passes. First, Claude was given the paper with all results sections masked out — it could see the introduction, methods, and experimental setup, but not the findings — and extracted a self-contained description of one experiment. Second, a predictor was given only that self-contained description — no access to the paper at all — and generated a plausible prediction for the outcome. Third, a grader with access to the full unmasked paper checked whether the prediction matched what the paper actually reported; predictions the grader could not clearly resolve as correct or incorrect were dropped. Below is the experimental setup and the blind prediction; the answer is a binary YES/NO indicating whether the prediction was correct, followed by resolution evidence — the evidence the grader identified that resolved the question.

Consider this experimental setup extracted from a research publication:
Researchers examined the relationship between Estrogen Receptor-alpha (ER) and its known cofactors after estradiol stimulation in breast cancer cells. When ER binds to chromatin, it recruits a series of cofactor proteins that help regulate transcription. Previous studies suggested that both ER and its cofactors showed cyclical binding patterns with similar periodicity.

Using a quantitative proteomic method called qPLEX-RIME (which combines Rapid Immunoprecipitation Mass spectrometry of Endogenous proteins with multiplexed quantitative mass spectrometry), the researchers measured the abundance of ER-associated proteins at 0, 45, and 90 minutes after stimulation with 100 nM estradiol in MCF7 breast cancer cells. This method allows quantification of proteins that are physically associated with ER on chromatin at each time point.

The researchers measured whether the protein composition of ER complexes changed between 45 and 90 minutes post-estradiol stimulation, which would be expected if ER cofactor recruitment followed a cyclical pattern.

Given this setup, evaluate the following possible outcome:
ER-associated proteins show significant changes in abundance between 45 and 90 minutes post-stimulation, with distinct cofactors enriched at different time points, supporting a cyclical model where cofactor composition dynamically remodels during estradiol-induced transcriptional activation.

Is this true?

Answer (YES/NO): NO